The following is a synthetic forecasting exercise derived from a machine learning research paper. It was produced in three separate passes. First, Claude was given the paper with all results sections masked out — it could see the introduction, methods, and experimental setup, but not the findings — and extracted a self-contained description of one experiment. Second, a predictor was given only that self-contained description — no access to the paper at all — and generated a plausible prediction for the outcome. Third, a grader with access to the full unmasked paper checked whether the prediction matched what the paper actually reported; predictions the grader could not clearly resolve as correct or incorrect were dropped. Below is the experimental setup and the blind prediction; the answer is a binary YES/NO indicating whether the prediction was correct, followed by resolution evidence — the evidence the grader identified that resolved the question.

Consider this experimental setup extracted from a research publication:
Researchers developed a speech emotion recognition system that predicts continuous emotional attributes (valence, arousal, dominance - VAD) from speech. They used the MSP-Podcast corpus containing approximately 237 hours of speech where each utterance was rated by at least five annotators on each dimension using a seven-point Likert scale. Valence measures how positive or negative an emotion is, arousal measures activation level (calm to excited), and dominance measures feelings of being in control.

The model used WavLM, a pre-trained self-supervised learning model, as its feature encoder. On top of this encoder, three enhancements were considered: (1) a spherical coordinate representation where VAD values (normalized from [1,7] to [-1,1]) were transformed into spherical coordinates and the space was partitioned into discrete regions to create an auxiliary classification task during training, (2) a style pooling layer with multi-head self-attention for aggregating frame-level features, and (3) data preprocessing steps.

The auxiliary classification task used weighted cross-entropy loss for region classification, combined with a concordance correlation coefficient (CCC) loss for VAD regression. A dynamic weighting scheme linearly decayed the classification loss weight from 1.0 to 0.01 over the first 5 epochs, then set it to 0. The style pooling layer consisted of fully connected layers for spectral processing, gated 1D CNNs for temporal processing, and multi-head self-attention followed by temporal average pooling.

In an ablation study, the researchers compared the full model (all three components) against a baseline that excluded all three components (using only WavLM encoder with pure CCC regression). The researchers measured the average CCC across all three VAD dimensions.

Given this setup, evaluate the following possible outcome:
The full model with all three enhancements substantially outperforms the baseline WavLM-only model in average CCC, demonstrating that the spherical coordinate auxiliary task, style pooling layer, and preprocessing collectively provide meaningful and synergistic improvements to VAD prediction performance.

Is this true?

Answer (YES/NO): NO